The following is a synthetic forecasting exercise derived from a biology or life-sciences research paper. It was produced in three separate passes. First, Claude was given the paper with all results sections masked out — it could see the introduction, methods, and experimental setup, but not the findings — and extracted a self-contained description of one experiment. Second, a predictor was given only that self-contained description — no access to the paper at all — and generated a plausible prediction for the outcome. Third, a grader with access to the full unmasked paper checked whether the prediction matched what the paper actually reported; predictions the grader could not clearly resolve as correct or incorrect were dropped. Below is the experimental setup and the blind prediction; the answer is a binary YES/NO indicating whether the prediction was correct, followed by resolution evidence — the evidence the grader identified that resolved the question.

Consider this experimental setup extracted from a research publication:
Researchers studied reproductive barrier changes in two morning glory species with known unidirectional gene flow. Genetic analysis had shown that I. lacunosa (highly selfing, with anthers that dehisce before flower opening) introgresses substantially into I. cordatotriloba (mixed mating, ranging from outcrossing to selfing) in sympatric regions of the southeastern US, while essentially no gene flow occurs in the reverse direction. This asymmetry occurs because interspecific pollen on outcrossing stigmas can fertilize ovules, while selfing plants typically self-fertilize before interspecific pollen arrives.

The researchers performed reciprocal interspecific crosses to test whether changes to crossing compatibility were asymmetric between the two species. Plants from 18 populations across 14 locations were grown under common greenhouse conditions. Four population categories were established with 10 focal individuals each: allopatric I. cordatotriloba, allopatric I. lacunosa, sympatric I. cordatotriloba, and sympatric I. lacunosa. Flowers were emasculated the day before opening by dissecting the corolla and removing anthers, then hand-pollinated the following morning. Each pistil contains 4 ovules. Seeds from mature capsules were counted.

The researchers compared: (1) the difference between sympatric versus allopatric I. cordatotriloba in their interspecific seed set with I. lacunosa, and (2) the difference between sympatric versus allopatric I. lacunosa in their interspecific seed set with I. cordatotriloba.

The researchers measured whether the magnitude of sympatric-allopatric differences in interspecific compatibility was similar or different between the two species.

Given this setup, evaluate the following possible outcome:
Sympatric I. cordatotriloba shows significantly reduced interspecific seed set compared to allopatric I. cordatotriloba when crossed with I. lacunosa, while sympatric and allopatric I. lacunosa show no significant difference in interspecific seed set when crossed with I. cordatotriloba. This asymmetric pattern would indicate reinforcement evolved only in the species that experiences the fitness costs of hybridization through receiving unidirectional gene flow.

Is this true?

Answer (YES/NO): NO